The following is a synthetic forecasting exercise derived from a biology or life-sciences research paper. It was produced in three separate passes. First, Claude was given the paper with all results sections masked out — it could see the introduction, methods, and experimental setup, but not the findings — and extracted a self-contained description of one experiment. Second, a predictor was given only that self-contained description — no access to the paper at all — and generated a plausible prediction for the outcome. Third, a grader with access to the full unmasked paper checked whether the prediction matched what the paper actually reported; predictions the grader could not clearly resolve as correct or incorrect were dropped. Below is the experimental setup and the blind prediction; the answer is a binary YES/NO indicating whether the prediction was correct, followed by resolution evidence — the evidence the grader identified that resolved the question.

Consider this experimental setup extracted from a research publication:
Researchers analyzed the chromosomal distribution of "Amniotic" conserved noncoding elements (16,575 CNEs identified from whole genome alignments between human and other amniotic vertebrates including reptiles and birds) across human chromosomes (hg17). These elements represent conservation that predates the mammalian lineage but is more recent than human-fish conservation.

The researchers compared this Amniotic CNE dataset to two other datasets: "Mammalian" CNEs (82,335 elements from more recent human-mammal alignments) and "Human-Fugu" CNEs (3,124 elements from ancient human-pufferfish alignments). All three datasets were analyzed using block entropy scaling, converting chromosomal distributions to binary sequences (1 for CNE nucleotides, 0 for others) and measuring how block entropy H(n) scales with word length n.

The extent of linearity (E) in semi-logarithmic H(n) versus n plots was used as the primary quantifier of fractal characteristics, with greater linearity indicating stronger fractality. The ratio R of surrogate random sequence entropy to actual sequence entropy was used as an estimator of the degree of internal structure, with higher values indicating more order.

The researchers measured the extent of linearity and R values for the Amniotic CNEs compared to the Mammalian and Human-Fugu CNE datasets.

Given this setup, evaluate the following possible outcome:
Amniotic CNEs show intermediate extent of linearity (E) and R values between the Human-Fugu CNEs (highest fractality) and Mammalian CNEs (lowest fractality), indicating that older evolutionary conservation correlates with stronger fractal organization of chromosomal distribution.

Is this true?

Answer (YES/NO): YES